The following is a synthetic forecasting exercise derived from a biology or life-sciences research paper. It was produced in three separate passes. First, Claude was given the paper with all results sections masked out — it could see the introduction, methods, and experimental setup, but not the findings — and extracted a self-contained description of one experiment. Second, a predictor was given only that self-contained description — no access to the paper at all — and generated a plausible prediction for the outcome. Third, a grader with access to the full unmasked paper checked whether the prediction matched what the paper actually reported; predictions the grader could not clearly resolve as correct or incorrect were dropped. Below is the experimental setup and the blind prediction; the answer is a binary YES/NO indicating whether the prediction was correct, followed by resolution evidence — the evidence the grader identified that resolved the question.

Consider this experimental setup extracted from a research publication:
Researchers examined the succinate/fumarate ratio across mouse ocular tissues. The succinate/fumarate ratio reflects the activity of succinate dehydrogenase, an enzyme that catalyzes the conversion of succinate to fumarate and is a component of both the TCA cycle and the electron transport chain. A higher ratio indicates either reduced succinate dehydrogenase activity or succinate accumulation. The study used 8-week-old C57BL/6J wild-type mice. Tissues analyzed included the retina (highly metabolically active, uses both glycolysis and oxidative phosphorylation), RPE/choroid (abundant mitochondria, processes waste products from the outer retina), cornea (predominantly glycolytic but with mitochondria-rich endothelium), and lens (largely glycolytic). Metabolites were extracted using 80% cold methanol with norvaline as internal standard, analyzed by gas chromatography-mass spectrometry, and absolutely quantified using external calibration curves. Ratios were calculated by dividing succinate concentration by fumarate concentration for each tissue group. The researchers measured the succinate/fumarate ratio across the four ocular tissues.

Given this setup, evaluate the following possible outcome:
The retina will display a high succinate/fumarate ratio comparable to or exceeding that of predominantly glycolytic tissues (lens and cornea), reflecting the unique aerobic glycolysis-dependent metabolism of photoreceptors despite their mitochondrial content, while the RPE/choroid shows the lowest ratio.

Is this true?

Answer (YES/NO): YES